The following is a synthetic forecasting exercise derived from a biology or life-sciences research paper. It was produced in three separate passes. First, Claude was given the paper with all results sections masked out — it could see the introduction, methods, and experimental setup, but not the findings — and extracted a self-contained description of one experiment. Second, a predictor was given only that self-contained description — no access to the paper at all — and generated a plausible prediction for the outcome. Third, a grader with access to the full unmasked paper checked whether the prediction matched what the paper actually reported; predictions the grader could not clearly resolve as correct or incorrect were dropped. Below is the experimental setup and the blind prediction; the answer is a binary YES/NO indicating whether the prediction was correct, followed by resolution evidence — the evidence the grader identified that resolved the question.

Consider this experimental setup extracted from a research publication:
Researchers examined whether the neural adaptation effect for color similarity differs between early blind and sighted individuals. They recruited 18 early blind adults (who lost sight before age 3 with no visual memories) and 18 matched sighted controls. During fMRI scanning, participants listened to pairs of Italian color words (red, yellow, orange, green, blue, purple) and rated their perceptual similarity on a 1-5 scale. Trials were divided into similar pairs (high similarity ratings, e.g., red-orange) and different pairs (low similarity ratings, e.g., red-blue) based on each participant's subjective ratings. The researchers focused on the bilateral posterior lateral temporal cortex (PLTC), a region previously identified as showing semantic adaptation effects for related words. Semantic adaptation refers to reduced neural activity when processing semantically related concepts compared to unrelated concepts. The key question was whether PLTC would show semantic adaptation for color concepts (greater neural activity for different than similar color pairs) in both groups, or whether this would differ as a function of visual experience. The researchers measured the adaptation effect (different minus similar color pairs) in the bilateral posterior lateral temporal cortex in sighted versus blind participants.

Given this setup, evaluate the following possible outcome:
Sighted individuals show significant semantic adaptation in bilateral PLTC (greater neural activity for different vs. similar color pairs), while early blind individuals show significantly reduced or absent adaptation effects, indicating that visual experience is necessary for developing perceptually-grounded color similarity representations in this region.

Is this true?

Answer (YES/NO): NO